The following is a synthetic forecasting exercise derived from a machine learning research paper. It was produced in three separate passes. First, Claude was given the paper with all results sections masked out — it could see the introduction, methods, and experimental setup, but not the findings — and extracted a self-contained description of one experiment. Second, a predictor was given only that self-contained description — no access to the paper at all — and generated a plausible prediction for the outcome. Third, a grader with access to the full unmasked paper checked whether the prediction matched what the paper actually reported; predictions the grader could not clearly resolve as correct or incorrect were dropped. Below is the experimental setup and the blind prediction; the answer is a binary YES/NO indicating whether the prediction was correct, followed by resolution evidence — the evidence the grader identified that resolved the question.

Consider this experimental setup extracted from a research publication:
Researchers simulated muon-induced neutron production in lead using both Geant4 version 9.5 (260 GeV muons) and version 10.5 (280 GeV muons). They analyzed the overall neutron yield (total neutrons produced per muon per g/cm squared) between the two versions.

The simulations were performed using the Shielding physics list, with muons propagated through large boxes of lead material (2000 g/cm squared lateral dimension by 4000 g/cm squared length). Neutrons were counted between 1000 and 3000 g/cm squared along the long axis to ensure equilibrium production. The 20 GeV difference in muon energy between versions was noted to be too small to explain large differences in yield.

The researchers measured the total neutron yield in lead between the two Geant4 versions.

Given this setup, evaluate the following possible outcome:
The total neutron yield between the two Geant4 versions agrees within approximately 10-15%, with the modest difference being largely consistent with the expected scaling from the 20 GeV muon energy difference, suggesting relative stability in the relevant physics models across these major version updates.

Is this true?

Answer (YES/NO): NO